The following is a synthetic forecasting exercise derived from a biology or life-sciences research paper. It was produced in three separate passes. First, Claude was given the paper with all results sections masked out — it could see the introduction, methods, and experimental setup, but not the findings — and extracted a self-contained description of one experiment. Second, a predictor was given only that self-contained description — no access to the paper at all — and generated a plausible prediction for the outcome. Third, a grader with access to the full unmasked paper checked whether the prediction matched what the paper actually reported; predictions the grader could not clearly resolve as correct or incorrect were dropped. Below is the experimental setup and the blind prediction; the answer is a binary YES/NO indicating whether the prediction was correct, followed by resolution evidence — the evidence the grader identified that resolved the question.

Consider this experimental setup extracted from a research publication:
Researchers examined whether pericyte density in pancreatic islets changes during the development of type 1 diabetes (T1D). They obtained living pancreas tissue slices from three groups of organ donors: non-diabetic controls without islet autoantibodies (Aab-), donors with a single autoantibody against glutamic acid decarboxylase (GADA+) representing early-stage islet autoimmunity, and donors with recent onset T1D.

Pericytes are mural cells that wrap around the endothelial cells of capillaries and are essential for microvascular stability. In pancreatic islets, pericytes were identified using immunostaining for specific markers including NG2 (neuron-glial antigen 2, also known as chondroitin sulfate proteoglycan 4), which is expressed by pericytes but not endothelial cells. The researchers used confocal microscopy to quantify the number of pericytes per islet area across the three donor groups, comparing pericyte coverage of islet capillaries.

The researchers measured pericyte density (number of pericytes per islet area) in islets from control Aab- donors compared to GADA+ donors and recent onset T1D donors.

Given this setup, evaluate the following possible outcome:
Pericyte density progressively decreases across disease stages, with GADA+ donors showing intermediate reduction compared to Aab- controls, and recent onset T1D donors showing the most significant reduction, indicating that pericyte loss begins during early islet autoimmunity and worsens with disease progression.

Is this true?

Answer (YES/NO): NO